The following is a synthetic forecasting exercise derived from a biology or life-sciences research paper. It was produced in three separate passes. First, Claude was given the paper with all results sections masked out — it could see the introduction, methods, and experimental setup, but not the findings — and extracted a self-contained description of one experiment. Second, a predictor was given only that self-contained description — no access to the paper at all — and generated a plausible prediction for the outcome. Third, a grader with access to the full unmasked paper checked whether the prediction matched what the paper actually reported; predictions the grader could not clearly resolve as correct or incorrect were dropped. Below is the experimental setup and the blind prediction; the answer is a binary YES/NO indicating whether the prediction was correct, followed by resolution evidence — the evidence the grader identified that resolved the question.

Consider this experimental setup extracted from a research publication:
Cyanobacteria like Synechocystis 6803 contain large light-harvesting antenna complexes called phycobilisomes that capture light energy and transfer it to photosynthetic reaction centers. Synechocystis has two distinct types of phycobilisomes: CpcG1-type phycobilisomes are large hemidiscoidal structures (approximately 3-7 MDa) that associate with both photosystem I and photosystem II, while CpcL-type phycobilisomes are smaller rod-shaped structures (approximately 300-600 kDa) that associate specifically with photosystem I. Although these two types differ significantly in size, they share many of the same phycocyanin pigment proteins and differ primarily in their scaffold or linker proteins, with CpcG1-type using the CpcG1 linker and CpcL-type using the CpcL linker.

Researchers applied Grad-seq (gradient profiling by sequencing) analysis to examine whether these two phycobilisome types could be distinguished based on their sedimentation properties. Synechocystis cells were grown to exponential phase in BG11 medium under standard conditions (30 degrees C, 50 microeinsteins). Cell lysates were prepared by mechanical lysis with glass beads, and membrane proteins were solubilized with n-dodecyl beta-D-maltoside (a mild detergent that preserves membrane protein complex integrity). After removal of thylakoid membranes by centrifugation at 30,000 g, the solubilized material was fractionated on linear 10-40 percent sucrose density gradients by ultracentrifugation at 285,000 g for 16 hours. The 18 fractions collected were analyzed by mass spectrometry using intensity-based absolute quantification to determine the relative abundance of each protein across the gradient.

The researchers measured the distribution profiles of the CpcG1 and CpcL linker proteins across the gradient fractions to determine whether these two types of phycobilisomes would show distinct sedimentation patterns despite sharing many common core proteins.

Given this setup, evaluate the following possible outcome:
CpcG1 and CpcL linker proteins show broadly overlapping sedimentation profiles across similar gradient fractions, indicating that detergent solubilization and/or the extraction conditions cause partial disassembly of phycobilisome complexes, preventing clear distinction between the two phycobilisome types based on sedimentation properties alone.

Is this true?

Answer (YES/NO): NO